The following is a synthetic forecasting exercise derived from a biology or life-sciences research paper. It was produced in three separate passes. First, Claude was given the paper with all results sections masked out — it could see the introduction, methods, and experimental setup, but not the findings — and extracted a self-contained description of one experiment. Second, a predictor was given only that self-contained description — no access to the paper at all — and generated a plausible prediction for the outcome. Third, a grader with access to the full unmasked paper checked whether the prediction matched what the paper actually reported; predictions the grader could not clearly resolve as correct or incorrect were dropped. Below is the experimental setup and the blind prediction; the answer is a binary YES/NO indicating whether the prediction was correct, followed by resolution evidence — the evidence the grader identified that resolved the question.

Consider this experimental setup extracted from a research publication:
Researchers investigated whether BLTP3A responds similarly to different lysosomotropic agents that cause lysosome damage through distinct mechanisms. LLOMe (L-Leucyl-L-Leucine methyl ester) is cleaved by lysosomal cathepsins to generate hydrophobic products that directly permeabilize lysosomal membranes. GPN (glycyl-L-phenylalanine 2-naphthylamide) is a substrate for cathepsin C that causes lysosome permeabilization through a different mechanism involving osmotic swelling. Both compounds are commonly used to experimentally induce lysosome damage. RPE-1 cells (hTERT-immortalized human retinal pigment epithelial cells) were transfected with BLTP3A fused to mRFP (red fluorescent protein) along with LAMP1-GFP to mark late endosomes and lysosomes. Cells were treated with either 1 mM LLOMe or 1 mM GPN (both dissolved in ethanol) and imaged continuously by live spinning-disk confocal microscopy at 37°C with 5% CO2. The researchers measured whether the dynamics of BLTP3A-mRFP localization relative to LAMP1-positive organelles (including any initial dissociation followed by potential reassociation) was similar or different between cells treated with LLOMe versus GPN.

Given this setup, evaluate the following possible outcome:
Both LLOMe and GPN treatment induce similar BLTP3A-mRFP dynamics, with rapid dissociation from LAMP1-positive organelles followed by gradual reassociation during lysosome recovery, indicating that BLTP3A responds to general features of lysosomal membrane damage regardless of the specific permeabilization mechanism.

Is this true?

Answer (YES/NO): YES